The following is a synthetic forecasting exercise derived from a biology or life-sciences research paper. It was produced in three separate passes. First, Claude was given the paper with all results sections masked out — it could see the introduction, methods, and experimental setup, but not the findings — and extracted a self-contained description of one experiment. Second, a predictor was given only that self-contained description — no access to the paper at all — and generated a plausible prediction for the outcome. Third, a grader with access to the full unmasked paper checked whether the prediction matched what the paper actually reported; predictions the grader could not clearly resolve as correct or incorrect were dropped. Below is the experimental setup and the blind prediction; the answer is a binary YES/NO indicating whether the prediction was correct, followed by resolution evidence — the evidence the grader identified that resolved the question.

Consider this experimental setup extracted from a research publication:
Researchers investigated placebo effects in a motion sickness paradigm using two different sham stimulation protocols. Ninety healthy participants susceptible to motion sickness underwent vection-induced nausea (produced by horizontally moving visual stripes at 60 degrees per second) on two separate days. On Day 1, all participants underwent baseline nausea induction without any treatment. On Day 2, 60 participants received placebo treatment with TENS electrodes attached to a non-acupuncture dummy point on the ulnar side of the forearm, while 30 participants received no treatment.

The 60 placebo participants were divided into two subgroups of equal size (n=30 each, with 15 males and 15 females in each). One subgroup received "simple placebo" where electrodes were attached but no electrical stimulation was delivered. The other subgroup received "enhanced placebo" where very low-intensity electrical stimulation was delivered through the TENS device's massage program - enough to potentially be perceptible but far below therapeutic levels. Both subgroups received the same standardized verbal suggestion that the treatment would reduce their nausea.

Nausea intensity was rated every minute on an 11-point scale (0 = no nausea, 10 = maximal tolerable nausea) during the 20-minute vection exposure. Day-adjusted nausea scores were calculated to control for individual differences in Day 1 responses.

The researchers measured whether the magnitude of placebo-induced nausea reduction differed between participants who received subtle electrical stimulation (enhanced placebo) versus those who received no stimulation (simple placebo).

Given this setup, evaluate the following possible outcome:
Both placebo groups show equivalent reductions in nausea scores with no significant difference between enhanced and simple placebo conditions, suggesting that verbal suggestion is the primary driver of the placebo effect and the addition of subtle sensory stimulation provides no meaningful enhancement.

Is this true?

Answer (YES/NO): YES